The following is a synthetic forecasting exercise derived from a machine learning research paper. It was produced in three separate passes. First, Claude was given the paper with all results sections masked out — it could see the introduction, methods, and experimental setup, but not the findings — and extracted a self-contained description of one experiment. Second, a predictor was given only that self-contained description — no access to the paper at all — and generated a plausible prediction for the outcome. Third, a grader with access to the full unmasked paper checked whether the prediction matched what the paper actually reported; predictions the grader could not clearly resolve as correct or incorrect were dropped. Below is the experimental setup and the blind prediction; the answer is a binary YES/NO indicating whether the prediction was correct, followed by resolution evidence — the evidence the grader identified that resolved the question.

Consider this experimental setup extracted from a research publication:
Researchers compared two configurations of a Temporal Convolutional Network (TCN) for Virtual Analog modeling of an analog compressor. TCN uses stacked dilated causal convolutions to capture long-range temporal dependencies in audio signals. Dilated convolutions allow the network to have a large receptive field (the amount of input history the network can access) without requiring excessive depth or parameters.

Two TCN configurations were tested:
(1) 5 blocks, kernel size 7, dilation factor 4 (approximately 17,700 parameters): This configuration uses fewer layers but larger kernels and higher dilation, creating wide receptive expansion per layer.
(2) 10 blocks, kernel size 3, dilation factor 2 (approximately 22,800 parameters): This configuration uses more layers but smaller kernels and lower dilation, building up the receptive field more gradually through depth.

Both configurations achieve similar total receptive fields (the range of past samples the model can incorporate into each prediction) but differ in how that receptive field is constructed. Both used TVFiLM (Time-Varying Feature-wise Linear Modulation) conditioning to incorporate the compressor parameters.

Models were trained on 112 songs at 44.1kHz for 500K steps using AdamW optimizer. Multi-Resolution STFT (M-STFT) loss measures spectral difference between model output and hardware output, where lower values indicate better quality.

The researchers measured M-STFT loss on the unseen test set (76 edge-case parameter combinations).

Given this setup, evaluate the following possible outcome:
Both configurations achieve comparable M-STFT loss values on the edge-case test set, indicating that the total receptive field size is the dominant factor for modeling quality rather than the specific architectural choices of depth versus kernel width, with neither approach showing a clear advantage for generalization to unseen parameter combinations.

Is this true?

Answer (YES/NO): NO